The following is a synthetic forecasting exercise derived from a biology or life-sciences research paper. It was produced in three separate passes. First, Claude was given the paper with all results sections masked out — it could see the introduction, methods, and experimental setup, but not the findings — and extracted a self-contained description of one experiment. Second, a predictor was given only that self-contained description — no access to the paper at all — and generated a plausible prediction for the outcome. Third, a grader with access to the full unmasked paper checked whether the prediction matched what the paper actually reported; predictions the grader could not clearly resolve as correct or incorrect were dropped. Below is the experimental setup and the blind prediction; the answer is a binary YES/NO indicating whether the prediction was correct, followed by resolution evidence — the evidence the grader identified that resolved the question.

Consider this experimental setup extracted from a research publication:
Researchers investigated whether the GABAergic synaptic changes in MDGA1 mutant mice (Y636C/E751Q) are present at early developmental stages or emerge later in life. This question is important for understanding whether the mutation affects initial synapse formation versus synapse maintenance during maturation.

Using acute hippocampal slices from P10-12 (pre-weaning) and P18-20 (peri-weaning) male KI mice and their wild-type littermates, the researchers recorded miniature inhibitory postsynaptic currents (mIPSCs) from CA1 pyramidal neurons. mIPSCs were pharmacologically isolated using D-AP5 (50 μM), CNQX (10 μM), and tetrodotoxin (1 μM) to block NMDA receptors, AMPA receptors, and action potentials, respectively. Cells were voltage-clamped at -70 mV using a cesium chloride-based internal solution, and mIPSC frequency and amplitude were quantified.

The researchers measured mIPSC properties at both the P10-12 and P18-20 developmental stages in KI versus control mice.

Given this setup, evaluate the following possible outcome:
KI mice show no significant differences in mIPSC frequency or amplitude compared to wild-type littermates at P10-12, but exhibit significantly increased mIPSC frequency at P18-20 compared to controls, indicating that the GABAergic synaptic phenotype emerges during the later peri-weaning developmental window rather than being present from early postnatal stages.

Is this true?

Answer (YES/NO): NO